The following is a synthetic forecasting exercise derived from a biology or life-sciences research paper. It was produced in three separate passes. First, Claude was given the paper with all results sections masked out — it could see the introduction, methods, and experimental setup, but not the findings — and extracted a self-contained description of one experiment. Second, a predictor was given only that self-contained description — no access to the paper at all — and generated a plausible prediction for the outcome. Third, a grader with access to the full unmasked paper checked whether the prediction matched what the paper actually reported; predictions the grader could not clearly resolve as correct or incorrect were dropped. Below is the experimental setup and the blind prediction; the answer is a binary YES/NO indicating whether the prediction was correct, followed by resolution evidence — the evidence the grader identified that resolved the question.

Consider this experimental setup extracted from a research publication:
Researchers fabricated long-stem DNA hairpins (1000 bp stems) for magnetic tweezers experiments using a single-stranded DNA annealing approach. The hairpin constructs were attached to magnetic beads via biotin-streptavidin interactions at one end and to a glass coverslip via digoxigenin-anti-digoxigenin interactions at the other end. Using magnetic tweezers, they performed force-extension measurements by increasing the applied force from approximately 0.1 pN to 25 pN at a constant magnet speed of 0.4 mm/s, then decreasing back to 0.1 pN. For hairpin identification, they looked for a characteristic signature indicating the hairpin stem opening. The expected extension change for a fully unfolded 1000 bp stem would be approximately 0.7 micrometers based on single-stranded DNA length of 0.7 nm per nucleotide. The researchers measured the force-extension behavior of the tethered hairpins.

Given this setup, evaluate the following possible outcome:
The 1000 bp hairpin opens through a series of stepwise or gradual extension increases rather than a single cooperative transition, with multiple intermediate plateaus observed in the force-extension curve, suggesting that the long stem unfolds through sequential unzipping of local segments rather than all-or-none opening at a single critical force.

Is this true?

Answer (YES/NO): NO